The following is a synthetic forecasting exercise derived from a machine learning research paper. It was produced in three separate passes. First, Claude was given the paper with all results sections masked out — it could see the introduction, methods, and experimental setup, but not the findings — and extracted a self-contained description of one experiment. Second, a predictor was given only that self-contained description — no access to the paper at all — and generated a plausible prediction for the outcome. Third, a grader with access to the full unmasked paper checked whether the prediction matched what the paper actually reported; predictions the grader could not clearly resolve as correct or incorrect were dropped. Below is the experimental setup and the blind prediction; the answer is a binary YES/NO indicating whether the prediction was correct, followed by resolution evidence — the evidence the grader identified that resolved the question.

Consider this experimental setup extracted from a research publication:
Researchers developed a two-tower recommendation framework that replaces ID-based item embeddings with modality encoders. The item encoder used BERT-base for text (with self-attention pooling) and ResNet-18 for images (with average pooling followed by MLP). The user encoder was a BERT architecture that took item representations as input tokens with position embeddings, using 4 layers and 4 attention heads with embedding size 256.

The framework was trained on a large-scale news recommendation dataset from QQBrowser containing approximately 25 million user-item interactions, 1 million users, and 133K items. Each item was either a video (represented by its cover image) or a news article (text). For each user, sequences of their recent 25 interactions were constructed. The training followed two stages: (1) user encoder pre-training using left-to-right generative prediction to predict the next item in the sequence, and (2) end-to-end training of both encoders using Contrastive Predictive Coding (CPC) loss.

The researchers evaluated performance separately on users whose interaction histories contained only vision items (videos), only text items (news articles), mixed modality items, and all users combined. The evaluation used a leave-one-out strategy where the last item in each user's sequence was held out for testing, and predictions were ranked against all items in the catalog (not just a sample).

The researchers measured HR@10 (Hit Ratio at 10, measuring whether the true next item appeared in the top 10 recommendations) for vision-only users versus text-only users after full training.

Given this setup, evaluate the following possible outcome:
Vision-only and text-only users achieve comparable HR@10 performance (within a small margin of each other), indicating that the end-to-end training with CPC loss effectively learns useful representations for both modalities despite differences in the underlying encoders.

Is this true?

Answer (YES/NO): NO